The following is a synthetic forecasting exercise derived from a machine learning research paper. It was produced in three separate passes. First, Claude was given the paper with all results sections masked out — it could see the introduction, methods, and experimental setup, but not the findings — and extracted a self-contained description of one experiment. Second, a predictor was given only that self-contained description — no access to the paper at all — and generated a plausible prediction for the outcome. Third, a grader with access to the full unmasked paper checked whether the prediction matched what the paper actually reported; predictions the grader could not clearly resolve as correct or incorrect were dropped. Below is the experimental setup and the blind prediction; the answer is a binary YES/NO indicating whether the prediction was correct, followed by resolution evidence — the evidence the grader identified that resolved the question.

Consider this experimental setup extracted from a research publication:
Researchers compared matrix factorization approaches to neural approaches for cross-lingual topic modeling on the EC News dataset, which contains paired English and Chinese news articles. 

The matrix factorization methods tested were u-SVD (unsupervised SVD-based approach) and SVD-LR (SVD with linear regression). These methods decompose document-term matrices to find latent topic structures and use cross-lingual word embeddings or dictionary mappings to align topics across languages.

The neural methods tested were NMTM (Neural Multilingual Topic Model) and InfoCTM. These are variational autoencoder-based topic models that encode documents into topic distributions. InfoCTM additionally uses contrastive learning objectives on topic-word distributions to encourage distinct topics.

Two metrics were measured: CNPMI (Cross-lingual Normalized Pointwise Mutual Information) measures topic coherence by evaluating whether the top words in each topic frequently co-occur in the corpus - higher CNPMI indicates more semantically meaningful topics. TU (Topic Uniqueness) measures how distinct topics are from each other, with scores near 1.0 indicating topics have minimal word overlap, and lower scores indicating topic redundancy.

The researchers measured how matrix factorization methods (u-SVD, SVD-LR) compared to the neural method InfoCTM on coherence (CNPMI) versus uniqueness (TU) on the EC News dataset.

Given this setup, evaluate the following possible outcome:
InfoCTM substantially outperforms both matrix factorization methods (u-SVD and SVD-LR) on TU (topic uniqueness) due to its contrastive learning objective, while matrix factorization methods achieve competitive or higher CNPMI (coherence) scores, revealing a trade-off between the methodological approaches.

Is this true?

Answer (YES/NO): YES